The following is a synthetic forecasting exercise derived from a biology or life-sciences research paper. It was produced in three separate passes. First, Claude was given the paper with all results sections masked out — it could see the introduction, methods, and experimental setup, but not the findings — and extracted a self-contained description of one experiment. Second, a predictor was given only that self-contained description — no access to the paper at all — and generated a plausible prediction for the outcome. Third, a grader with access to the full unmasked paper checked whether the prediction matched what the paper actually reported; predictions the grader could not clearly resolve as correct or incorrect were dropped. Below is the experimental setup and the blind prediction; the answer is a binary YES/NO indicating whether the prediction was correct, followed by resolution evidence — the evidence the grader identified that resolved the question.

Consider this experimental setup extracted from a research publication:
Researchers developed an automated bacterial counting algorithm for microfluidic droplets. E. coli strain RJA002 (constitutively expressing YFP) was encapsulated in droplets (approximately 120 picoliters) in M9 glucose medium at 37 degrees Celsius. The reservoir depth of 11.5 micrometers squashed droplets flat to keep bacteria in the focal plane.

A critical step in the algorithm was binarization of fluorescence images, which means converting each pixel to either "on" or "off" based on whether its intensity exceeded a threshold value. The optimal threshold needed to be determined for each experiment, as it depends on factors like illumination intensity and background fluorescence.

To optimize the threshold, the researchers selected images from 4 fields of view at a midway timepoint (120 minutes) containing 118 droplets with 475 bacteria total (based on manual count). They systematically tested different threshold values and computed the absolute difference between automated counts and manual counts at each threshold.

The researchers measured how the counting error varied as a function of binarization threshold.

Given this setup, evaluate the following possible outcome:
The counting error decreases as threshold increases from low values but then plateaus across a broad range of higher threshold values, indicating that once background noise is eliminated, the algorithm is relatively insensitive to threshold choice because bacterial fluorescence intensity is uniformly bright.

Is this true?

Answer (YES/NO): NO